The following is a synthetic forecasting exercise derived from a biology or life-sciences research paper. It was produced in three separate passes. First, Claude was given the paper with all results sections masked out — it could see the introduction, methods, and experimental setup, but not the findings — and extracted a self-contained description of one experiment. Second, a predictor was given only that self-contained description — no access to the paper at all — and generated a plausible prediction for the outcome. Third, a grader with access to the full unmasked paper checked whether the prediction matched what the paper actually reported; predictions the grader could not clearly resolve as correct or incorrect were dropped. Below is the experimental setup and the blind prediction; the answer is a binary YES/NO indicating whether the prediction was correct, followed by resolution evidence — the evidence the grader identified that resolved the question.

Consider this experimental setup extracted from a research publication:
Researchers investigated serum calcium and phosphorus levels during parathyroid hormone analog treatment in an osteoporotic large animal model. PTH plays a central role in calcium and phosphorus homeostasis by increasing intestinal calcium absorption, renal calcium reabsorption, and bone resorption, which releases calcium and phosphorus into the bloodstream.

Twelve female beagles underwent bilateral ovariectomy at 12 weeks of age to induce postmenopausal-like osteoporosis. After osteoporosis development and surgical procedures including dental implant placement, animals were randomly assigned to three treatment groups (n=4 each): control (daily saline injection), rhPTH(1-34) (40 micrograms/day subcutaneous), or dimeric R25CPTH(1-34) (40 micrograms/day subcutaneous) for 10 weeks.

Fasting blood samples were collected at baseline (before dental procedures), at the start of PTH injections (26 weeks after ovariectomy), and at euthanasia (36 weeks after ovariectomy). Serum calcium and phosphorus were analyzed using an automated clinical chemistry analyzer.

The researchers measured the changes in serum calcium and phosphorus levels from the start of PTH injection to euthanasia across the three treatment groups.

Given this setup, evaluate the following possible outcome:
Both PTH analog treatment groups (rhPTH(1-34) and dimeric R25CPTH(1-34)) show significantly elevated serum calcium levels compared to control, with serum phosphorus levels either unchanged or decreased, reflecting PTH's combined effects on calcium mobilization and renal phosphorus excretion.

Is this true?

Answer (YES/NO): NO